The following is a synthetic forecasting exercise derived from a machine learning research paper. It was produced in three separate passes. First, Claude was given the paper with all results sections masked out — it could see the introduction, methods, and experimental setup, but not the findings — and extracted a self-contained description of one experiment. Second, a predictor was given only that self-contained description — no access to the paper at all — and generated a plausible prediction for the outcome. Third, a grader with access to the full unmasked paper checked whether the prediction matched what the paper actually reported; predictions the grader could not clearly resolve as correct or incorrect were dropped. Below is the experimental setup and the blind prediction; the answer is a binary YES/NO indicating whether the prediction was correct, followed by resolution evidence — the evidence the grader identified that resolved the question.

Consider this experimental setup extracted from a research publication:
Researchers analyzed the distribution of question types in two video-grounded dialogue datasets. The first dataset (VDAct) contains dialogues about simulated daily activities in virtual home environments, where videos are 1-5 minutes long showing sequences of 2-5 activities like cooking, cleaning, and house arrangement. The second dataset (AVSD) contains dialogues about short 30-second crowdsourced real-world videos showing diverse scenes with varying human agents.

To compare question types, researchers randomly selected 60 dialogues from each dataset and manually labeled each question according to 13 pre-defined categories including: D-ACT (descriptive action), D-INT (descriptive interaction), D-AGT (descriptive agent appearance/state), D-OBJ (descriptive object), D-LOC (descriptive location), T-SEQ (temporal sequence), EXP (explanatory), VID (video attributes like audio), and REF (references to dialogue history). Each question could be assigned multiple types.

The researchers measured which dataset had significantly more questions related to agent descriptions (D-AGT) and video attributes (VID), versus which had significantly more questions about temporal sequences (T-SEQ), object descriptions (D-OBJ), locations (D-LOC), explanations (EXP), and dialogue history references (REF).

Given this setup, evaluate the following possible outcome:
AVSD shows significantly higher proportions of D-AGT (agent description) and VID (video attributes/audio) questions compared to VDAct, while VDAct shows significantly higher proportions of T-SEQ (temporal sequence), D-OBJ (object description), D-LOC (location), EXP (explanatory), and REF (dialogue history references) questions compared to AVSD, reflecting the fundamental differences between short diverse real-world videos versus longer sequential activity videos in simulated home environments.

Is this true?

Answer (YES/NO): YES